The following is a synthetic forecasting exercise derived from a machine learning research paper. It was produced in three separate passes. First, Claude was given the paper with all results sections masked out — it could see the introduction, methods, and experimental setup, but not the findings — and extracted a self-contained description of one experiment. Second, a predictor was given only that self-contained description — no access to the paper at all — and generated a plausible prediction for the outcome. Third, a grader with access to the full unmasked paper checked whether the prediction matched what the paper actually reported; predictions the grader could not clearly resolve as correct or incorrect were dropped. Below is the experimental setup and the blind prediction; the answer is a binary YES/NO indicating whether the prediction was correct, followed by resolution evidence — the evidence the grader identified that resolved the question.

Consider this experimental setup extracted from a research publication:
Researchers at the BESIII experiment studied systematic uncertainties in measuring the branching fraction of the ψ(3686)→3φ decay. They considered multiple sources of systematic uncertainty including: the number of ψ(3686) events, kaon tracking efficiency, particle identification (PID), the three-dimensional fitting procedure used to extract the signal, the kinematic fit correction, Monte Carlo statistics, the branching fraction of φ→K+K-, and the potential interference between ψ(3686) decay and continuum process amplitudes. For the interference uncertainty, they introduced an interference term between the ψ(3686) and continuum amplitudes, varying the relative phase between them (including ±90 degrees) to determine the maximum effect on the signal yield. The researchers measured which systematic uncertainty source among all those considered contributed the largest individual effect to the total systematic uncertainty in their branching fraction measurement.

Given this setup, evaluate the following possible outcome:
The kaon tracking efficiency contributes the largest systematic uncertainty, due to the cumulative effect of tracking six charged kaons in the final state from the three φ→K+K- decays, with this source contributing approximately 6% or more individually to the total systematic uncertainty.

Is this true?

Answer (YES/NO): NO